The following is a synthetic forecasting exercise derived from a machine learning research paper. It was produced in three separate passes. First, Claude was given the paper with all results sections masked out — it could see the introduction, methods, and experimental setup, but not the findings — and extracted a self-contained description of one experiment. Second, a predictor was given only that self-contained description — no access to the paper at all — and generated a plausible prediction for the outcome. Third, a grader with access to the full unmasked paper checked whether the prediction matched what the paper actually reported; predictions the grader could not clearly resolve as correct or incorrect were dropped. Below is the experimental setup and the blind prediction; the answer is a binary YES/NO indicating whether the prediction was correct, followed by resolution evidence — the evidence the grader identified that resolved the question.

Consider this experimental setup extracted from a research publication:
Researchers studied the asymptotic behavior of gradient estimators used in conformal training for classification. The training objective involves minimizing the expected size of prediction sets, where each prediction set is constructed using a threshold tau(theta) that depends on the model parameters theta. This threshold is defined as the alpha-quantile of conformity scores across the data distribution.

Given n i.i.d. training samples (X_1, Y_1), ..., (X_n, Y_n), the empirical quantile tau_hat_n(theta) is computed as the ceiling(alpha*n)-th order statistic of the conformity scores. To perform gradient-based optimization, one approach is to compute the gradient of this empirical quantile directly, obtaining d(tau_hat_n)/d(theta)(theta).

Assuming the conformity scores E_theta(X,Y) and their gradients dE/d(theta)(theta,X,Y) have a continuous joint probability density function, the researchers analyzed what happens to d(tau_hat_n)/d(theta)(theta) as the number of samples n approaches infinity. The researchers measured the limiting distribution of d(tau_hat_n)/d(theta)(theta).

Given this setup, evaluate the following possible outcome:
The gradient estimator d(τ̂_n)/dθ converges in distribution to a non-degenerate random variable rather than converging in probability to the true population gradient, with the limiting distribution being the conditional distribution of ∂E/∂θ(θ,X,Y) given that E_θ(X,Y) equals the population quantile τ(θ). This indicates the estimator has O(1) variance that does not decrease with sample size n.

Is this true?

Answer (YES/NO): YES